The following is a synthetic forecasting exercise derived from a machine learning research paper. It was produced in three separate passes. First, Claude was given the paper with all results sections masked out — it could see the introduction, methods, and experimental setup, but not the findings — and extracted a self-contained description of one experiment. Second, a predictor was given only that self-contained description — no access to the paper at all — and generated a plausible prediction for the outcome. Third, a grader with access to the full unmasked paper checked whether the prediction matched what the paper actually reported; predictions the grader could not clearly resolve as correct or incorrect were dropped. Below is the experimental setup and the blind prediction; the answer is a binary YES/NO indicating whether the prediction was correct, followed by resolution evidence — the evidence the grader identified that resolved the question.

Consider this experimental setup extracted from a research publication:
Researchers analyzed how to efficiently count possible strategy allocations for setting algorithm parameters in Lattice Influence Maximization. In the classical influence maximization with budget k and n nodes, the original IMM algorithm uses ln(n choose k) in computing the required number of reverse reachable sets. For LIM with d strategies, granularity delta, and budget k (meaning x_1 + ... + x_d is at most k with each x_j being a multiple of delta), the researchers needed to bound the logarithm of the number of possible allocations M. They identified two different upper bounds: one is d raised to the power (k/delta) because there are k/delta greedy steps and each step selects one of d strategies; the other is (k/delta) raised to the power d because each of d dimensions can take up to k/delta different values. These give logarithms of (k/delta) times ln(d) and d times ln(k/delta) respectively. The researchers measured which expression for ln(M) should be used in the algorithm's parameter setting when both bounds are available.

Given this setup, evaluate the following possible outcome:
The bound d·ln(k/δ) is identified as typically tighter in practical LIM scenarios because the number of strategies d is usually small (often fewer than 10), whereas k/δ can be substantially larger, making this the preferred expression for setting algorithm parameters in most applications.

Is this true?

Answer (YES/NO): NO